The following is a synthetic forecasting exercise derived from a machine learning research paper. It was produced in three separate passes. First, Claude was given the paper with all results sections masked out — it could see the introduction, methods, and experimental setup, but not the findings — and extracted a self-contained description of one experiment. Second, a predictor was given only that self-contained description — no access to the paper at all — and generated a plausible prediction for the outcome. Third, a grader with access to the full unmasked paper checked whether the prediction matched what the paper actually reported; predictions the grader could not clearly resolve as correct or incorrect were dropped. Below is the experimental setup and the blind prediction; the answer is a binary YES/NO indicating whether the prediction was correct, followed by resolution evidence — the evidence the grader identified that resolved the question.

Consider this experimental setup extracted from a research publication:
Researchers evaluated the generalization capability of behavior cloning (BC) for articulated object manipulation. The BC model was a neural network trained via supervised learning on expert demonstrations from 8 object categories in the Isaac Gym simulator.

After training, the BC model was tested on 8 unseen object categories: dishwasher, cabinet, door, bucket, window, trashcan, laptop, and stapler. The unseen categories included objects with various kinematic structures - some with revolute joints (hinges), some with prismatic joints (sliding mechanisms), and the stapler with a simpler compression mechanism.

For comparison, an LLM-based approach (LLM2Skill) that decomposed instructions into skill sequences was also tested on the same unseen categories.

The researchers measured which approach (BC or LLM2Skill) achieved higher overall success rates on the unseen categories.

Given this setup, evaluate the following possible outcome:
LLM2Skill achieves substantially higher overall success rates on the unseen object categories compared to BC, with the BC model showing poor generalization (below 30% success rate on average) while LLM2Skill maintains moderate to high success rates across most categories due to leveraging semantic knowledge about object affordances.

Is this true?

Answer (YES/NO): NO